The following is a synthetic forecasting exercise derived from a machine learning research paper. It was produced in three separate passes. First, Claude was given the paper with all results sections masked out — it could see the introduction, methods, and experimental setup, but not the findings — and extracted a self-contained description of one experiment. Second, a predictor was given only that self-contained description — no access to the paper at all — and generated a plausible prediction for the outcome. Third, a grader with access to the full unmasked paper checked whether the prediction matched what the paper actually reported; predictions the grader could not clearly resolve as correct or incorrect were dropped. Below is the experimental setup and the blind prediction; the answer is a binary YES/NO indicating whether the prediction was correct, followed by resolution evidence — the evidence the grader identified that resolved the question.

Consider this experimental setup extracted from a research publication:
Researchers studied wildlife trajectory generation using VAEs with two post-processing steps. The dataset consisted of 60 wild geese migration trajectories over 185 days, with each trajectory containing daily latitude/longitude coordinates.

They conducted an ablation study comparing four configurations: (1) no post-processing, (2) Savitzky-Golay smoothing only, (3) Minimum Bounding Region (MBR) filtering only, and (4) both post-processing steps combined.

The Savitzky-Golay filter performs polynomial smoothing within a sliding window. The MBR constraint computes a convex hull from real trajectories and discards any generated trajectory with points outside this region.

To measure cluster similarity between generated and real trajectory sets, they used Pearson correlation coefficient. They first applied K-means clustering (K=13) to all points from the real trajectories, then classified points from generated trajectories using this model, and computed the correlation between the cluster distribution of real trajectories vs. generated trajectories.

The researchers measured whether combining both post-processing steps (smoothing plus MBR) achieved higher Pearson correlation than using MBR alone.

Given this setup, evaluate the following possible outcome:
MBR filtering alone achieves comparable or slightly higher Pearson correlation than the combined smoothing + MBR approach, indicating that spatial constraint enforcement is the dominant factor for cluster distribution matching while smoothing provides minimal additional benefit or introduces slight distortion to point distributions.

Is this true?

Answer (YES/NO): NO